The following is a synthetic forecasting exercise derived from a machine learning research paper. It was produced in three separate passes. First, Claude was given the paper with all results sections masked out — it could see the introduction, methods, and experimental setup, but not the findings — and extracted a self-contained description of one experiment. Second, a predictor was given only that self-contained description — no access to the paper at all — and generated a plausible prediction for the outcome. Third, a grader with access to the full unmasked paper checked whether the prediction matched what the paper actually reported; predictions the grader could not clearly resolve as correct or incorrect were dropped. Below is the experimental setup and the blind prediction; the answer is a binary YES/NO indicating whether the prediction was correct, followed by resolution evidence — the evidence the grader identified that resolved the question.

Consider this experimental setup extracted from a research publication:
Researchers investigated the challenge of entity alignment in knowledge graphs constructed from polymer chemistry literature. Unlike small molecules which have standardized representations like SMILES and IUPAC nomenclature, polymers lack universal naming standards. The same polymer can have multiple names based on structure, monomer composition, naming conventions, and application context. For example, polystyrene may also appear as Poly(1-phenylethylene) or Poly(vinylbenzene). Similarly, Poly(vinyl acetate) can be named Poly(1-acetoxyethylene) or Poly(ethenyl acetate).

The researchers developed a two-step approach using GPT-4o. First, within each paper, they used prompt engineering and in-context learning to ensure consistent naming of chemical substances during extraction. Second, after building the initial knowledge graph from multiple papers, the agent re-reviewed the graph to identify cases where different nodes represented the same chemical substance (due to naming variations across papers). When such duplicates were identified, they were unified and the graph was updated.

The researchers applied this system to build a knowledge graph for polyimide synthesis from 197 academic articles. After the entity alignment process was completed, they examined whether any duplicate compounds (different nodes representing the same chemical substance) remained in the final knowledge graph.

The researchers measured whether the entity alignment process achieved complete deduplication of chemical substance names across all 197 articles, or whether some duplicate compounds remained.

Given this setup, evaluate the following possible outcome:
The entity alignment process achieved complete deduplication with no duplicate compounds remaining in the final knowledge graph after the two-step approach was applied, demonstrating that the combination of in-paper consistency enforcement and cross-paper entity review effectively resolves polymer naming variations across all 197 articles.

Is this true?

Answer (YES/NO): NO